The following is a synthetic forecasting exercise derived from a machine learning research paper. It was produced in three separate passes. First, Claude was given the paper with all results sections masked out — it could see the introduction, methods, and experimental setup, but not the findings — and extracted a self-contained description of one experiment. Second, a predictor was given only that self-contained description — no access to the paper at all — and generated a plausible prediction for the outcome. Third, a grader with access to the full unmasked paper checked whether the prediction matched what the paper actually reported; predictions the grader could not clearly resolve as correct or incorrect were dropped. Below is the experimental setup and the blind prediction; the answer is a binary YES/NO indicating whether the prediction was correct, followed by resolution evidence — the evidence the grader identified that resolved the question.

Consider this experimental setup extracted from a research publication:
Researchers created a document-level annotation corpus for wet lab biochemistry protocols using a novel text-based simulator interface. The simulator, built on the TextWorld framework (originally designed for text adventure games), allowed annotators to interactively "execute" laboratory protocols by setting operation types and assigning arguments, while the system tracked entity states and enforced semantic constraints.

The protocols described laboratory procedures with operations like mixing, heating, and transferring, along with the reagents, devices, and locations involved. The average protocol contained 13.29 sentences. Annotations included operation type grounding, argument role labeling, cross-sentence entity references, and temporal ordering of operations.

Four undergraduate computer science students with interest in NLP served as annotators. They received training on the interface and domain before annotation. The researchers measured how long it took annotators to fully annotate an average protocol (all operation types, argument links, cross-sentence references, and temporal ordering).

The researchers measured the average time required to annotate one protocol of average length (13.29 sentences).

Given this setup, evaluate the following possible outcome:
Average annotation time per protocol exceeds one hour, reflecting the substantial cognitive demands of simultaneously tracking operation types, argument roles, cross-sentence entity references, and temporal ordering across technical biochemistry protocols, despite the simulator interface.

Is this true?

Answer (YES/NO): NO